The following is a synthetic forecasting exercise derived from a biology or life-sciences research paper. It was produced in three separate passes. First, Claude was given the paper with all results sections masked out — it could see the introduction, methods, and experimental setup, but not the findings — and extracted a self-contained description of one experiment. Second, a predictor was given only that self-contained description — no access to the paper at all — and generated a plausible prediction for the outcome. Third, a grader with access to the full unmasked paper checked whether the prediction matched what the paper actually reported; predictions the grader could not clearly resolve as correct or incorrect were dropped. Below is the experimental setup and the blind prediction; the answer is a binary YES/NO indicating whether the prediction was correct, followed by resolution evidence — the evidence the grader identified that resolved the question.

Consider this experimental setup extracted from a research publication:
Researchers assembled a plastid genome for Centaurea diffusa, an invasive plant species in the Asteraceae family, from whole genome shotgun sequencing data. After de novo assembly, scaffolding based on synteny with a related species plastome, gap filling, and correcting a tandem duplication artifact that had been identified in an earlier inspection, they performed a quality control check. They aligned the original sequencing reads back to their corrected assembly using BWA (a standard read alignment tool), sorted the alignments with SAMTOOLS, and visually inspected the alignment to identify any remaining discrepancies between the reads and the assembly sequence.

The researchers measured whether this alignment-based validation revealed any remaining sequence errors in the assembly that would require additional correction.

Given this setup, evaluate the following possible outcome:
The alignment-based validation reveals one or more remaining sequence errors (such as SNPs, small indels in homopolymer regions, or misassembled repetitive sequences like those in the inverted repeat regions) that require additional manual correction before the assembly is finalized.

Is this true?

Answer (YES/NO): YES